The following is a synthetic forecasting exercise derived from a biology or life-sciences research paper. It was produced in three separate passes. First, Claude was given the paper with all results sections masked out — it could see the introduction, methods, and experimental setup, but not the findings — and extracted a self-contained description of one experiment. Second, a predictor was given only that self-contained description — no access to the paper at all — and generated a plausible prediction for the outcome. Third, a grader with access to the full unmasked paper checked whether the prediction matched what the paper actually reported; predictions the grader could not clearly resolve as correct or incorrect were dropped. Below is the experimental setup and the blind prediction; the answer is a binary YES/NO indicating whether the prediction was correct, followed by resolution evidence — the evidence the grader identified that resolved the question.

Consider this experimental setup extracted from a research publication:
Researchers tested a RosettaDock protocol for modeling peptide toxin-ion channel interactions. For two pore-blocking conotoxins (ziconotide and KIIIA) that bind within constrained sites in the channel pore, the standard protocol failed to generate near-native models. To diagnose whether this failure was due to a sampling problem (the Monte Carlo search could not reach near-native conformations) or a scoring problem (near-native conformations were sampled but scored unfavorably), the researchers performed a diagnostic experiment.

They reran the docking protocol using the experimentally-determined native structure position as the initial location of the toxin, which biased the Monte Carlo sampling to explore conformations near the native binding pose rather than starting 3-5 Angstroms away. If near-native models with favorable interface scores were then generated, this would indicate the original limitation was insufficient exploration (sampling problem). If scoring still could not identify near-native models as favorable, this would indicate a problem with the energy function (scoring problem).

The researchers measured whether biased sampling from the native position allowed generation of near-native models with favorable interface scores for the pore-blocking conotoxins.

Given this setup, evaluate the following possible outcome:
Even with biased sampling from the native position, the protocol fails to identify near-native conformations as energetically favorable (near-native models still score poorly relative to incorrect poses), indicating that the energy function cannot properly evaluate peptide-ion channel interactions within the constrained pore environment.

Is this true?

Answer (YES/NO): NO